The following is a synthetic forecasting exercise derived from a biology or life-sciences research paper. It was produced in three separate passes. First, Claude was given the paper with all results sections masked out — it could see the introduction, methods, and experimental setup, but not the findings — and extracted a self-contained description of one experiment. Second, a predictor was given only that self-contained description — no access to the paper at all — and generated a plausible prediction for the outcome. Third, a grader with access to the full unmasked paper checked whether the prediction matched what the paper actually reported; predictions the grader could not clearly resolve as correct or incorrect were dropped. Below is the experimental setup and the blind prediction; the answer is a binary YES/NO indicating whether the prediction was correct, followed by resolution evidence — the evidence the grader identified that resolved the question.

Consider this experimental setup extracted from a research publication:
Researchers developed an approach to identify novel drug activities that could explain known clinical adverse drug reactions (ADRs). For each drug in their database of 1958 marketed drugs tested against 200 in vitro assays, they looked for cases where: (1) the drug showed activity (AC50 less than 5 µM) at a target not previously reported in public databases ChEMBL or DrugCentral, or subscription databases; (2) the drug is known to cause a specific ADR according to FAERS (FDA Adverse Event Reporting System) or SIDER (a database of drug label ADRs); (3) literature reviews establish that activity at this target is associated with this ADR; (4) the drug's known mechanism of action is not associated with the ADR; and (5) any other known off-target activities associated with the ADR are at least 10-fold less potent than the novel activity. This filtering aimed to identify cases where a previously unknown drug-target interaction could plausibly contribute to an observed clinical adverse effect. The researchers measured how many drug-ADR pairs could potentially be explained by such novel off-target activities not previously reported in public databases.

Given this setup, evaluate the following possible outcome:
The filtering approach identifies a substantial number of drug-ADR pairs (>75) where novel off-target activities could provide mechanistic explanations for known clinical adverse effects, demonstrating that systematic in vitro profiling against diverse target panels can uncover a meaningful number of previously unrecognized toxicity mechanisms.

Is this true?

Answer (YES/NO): YES